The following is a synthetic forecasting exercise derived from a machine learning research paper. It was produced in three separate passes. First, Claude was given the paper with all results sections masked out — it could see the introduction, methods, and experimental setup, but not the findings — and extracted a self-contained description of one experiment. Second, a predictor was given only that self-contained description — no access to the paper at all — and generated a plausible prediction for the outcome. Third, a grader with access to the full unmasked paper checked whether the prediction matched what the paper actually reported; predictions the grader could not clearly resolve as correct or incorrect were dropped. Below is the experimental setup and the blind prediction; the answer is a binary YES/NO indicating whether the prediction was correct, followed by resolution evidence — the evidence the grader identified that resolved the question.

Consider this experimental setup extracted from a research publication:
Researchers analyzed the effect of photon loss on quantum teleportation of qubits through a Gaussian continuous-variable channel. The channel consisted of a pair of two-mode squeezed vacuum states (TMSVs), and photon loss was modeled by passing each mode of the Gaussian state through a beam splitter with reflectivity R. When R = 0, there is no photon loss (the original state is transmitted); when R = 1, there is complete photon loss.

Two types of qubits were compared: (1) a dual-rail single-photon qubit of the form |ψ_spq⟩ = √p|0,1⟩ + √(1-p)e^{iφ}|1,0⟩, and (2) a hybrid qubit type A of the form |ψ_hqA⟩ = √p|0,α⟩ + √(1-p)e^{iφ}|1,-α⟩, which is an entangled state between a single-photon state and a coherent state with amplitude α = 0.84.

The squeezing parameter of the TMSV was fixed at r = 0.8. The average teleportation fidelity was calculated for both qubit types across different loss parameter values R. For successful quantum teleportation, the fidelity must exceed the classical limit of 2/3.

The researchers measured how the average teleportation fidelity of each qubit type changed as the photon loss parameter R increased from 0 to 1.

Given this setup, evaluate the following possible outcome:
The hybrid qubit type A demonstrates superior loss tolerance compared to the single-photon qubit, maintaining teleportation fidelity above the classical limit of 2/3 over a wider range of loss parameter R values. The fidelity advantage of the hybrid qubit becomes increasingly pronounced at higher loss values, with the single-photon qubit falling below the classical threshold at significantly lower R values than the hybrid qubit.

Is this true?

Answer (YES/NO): NO